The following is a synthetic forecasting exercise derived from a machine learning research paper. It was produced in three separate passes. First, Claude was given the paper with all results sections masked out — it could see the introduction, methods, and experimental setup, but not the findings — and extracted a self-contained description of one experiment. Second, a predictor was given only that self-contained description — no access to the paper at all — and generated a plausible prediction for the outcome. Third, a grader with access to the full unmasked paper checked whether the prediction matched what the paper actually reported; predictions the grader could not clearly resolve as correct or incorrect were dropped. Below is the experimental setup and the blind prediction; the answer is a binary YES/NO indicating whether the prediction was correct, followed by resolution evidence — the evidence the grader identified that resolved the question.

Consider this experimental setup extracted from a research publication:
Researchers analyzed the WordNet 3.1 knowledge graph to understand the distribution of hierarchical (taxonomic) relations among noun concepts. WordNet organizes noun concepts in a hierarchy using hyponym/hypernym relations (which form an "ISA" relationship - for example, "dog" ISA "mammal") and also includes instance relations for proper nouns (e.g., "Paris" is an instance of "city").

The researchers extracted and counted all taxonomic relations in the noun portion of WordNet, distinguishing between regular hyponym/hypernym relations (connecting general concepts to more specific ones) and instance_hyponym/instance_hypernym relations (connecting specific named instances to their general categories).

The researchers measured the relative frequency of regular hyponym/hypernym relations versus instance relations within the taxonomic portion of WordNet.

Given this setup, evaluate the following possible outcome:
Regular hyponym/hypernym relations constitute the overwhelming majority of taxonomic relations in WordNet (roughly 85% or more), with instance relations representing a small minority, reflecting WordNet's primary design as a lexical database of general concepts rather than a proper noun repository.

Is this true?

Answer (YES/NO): YES